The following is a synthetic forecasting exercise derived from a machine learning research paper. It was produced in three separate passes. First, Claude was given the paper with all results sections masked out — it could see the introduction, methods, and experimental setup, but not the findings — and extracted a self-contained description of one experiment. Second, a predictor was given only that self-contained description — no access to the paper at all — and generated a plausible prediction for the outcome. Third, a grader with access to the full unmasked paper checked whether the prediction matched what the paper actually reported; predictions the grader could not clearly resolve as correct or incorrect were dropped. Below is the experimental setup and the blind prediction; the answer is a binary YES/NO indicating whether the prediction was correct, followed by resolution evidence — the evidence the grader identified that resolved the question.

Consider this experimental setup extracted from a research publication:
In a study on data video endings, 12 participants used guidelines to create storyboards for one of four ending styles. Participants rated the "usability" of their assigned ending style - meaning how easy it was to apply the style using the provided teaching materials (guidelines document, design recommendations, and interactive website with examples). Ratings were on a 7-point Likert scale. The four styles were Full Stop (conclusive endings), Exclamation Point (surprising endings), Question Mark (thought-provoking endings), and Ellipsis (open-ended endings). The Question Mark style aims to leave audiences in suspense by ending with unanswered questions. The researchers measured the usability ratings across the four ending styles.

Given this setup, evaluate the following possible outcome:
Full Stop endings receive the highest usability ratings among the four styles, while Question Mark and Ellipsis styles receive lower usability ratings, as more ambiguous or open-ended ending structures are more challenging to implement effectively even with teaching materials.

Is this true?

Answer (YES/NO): NO